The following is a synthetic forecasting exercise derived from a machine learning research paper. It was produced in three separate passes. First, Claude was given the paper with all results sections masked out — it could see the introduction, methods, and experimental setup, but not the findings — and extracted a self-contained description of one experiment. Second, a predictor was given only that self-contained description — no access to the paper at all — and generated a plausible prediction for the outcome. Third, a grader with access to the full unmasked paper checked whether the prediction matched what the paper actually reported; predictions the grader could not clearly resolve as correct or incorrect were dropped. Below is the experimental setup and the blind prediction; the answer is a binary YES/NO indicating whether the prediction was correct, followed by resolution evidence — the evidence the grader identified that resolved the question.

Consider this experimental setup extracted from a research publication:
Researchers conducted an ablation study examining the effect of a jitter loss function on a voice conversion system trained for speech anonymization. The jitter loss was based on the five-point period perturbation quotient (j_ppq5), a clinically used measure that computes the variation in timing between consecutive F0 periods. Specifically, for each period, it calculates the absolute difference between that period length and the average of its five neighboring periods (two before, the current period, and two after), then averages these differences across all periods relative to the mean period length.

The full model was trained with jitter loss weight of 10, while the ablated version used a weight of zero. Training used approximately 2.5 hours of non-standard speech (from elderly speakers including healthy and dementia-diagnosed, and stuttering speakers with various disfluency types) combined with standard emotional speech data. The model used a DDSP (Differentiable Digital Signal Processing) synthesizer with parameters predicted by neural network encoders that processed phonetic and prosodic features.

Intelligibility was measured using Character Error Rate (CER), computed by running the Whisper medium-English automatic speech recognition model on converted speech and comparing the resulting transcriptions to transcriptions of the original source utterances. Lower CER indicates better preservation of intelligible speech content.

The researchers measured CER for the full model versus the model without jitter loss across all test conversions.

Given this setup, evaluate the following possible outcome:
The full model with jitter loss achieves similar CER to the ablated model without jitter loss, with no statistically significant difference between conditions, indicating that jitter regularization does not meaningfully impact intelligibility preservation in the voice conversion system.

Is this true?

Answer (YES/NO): NO